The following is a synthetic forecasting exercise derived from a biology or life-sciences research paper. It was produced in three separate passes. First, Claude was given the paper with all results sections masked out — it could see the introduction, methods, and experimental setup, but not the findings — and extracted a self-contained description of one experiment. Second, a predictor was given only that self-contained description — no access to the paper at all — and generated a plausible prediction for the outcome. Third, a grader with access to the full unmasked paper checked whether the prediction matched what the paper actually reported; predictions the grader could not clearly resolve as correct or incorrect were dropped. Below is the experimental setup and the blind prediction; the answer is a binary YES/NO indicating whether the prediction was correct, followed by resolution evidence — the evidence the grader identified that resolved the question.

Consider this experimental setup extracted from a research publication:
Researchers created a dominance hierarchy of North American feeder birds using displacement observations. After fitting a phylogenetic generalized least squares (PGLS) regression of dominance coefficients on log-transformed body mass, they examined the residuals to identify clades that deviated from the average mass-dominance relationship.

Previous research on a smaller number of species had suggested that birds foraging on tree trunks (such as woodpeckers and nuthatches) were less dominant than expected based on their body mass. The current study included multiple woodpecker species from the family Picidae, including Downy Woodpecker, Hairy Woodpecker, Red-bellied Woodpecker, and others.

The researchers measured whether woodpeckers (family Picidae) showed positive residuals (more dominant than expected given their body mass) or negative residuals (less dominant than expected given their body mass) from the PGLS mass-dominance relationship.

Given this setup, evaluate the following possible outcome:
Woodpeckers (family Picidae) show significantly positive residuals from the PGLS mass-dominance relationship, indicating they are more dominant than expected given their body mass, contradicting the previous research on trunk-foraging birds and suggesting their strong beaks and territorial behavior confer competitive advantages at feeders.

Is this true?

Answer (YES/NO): YES